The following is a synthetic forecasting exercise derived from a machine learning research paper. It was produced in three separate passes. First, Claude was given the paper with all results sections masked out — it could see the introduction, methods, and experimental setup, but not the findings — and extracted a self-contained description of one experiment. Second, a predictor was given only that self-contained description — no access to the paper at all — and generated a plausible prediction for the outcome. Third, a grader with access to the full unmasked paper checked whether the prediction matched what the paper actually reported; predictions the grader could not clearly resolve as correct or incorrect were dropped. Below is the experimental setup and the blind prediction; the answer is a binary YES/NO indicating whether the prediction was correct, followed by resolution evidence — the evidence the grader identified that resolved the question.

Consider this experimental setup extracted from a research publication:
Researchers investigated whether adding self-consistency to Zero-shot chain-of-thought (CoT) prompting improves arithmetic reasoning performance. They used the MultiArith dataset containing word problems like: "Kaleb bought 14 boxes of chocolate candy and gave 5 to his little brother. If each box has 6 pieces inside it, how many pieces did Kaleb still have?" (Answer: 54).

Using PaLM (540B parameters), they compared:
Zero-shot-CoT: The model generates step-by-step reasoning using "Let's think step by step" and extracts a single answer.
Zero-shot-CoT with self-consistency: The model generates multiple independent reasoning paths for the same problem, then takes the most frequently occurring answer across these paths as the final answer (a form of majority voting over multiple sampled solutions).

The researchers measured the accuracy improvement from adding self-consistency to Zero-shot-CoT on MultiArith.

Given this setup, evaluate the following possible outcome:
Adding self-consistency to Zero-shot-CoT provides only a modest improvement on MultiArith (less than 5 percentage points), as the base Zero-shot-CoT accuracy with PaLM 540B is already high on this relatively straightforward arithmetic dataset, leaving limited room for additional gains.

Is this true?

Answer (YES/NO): NO